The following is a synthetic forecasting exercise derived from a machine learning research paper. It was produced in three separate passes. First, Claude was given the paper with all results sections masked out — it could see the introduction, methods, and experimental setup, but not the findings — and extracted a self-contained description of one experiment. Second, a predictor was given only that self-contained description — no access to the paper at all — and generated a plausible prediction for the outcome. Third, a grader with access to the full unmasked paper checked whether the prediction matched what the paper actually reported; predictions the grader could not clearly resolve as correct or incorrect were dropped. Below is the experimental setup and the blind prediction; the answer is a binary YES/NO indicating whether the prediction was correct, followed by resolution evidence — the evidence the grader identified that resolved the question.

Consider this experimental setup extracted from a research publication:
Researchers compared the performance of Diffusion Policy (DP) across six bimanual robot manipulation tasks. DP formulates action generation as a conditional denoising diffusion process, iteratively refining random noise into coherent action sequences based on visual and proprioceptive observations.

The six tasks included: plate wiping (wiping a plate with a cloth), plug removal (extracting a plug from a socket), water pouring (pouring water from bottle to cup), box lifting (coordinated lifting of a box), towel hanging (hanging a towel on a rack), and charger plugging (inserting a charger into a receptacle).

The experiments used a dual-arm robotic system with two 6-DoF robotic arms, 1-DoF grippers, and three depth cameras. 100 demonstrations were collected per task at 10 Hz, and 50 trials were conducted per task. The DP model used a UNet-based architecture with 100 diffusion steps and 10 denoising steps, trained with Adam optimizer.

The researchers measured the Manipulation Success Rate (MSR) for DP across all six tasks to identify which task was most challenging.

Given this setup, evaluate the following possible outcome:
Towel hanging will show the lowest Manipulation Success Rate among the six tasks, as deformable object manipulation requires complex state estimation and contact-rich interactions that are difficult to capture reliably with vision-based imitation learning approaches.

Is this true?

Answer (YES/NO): NO